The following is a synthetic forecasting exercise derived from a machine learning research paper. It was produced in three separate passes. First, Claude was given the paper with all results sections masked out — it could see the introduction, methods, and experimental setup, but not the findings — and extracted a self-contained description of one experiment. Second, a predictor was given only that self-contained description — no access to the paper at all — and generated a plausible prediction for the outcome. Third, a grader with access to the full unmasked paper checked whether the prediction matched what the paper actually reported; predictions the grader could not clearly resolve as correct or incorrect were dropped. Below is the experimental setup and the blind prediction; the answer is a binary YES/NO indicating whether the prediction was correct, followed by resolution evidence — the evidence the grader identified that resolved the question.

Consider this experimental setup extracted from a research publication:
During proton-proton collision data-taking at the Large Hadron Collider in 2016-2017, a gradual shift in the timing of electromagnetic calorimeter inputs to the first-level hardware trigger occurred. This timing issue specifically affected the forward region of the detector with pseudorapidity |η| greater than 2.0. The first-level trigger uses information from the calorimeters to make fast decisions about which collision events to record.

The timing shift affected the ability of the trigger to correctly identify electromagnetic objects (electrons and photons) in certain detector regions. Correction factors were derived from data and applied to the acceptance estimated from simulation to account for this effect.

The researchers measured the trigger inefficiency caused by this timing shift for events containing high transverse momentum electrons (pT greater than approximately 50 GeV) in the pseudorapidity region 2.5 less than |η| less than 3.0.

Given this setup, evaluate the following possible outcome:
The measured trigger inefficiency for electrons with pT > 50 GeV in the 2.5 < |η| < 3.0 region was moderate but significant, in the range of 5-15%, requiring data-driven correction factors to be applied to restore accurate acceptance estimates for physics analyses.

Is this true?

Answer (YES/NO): NO